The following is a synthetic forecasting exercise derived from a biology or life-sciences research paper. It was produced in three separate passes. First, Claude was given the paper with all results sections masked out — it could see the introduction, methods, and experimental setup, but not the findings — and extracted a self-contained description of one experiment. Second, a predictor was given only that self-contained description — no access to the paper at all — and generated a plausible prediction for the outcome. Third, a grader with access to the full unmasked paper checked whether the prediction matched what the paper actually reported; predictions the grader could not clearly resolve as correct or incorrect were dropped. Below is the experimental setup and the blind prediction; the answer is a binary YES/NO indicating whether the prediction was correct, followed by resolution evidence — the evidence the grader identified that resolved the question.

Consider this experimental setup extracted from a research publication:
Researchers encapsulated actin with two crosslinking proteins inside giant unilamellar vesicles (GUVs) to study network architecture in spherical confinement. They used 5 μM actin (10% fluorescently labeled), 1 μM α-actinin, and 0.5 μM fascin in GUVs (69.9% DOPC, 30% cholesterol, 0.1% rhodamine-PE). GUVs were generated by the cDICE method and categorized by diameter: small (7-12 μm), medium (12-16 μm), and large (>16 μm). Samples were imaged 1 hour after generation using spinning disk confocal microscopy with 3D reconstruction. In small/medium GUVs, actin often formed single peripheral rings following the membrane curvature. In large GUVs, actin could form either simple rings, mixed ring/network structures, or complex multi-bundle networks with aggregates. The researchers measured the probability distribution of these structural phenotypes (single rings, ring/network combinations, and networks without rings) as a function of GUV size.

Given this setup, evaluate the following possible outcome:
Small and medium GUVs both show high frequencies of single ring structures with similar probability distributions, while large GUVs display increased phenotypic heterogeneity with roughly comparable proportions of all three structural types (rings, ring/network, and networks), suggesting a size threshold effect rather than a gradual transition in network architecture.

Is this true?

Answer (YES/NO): NO